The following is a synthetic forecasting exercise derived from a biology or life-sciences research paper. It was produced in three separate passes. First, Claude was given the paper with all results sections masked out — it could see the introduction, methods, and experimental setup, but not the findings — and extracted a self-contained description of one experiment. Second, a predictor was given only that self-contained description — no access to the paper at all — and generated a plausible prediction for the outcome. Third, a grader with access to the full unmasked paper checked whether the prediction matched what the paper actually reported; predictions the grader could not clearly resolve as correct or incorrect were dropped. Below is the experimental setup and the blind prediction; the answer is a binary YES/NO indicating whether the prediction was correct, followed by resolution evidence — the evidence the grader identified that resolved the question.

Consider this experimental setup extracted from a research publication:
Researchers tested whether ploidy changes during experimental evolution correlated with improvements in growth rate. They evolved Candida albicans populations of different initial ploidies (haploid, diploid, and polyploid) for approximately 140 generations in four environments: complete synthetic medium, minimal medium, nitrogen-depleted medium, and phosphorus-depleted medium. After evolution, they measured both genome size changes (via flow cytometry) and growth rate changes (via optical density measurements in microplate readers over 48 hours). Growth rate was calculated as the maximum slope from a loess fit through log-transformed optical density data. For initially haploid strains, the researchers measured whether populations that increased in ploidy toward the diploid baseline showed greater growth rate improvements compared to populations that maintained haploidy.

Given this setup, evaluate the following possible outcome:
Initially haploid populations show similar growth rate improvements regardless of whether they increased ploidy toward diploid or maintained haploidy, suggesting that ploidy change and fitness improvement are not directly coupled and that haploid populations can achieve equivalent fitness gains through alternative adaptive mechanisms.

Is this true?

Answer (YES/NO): YES